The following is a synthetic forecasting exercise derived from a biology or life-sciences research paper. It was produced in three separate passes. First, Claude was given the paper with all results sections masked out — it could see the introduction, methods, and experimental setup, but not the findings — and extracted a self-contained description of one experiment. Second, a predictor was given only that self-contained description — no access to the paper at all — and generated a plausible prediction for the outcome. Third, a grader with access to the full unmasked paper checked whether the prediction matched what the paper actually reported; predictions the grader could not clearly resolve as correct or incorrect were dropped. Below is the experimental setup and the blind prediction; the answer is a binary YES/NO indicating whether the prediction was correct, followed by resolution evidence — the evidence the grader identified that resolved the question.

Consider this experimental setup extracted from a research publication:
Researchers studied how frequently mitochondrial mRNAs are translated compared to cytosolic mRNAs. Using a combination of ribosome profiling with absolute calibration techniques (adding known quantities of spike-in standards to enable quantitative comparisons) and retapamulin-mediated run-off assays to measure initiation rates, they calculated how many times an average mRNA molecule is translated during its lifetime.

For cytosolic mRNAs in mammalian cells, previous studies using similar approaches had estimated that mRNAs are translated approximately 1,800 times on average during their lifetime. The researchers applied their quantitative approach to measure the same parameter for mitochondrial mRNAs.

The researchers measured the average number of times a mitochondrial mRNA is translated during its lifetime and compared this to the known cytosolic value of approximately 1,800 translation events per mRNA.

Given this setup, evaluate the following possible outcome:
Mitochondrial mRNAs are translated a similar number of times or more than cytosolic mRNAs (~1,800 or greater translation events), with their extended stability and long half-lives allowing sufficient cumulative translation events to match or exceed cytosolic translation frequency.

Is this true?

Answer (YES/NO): NO